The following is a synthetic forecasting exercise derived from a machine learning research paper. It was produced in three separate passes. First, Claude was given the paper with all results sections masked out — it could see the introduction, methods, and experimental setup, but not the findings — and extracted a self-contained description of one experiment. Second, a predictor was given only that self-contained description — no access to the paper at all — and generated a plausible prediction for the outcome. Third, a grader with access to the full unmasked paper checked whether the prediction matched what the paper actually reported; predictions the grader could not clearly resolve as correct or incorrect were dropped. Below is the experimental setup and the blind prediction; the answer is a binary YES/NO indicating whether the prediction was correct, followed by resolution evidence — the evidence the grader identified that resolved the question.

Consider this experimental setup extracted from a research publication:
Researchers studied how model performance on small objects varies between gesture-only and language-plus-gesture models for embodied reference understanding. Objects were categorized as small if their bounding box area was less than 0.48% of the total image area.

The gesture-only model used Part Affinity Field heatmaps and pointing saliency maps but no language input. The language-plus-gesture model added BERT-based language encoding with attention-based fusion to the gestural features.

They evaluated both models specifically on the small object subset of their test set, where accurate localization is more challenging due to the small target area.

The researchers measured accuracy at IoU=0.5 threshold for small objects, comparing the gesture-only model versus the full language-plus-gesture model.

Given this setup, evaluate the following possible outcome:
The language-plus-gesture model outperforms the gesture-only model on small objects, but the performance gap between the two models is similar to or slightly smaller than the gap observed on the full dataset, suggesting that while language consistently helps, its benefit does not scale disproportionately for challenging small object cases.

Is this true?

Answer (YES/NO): NO